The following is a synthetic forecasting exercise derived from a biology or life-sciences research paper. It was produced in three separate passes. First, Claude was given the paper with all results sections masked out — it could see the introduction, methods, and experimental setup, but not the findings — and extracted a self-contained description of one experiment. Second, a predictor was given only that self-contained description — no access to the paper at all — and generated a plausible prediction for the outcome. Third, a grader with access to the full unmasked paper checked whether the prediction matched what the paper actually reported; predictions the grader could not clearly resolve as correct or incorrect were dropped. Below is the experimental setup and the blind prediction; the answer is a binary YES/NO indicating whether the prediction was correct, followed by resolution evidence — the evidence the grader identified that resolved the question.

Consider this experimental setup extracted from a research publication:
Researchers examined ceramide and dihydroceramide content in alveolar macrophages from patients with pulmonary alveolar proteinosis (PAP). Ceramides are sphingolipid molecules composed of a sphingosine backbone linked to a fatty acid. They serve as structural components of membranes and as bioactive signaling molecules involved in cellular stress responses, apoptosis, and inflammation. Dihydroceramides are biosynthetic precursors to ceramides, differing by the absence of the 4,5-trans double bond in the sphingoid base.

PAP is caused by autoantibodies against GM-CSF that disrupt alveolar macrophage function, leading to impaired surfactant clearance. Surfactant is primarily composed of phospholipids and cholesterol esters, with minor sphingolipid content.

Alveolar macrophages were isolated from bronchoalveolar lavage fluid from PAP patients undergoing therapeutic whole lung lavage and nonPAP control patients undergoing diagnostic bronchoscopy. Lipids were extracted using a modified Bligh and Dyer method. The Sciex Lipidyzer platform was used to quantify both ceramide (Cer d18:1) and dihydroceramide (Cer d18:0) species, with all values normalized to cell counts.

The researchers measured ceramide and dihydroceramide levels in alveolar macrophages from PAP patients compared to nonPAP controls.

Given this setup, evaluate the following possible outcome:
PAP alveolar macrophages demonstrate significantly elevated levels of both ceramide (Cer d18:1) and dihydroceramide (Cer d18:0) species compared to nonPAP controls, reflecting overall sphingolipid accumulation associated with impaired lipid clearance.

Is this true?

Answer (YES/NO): NO